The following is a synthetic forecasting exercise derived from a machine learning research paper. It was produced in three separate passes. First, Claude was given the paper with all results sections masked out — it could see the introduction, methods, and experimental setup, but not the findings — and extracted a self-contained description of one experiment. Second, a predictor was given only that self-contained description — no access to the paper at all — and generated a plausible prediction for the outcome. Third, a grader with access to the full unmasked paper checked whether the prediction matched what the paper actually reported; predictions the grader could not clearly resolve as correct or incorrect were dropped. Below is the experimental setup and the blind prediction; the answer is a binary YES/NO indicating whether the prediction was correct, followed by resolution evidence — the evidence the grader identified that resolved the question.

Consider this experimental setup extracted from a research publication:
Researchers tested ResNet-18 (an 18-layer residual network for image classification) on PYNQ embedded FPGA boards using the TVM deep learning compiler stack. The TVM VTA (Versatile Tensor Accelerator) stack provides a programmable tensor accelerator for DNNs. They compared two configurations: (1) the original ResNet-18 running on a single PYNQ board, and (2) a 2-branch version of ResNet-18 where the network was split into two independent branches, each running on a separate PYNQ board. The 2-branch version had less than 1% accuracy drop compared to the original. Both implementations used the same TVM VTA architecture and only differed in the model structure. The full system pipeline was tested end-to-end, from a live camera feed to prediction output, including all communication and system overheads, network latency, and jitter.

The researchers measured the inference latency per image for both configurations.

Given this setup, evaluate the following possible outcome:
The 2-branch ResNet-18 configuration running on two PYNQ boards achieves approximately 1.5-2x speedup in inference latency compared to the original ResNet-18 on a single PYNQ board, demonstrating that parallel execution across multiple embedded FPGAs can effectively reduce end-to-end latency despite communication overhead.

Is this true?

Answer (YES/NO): NO